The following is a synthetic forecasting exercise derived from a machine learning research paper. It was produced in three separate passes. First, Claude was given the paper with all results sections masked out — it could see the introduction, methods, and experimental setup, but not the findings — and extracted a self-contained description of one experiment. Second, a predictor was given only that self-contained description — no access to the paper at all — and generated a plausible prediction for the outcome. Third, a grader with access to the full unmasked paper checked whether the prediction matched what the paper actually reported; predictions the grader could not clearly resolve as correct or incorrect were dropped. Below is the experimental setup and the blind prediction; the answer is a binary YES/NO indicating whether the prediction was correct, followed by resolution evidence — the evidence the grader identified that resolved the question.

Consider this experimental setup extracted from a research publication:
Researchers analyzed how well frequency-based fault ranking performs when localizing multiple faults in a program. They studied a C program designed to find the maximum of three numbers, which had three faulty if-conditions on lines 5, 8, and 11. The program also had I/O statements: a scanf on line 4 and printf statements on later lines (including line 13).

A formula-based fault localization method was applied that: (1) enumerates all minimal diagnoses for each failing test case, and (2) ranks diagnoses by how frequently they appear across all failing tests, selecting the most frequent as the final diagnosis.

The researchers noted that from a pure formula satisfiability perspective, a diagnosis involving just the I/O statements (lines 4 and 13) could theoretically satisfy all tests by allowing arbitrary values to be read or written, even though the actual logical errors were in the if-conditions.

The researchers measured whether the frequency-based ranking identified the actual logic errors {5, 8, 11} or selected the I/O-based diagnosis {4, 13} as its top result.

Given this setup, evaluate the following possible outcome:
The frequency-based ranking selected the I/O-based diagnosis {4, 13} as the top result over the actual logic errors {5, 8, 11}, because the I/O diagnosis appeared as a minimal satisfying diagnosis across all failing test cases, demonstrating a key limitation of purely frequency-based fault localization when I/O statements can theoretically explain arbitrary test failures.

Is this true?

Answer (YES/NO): YES